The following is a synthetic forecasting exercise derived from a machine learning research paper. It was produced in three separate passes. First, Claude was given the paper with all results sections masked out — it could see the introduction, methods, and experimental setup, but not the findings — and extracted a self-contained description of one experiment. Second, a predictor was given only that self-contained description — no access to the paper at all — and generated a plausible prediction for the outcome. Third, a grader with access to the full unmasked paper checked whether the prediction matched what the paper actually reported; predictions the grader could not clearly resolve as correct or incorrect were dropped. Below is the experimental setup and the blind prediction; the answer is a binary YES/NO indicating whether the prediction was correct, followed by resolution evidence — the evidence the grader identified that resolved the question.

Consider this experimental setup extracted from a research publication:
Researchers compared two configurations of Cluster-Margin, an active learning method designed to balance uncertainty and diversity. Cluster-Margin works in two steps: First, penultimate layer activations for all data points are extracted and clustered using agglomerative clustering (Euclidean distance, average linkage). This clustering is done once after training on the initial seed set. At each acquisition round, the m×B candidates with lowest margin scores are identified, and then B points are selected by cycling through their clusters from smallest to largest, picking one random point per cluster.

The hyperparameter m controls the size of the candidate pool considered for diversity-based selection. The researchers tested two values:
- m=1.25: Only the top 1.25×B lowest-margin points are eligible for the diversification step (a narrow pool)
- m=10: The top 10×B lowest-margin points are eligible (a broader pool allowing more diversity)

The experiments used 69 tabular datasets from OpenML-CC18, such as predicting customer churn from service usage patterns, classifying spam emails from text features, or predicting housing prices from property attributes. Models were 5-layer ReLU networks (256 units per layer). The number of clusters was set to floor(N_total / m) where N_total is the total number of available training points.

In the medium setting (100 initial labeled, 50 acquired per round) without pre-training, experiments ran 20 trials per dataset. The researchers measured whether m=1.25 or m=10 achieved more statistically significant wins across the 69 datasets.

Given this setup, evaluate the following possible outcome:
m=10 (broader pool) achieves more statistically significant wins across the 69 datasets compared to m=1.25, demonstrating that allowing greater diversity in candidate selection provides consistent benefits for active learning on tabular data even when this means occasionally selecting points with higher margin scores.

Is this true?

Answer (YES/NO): NO